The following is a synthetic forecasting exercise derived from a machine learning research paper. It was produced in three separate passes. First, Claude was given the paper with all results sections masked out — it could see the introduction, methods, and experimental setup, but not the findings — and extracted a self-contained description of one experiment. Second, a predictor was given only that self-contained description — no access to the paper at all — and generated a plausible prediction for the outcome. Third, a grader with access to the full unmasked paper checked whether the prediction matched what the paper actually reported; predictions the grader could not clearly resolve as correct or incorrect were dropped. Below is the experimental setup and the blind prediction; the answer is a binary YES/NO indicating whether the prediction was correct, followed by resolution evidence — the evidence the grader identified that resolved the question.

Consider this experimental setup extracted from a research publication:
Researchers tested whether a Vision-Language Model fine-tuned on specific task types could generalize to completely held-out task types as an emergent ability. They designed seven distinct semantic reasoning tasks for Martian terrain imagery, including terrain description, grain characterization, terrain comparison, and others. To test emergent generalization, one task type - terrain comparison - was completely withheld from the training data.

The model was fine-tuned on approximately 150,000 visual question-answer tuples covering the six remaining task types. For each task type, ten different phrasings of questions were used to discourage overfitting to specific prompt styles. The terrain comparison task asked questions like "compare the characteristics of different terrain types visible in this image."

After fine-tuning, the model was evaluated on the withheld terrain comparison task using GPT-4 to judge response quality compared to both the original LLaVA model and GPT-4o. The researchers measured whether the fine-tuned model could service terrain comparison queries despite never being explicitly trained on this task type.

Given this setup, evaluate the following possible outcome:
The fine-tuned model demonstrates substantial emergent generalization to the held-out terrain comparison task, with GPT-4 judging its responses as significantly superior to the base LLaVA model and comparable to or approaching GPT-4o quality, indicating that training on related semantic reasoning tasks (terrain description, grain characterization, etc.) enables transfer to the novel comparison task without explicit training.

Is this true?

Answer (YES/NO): NO